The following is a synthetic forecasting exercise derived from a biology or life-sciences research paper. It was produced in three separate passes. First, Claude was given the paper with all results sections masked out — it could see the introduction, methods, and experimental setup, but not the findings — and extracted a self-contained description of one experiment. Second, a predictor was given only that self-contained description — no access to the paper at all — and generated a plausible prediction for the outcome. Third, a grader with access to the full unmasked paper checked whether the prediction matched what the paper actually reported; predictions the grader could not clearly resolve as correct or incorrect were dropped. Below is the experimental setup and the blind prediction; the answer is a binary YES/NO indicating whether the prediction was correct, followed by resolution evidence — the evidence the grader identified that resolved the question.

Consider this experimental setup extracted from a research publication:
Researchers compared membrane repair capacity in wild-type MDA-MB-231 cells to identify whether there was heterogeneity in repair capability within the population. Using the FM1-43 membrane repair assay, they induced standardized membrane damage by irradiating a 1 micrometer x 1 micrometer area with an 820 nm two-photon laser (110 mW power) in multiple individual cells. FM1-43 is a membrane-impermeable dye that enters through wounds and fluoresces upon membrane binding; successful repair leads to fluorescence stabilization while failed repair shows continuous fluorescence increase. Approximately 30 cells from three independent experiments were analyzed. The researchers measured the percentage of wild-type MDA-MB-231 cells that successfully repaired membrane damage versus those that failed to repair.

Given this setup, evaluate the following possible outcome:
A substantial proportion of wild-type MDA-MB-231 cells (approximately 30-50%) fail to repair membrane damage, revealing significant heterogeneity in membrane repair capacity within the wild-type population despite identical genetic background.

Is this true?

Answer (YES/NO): YES